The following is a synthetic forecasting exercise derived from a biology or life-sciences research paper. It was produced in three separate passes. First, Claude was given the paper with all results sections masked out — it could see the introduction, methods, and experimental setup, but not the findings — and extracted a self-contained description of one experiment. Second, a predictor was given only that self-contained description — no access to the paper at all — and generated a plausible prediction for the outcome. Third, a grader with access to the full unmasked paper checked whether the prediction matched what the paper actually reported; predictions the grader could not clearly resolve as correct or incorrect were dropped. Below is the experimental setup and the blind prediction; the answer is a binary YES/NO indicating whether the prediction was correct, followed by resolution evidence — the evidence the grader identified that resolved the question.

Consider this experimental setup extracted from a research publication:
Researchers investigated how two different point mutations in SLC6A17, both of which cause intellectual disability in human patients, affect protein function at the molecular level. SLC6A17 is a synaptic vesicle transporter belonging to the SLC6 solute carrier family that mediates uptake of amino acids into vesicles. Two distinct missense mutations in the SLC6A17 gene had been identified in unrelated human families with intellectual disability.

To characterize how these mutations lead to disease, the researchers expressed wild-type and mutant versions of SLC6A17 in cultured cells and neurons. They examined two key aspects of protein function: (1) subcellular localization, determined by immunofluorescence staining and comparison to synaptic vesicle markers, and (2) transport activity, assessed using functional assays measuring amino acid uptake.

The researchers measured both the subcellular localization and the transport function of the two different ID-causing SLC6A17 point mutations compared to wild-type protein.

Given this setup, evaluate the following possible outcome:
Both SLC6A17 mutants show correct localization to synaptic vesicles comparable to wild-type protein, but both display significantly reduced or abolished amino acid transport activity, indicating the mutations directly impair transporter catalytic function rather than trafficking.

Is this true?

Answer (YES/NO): NO